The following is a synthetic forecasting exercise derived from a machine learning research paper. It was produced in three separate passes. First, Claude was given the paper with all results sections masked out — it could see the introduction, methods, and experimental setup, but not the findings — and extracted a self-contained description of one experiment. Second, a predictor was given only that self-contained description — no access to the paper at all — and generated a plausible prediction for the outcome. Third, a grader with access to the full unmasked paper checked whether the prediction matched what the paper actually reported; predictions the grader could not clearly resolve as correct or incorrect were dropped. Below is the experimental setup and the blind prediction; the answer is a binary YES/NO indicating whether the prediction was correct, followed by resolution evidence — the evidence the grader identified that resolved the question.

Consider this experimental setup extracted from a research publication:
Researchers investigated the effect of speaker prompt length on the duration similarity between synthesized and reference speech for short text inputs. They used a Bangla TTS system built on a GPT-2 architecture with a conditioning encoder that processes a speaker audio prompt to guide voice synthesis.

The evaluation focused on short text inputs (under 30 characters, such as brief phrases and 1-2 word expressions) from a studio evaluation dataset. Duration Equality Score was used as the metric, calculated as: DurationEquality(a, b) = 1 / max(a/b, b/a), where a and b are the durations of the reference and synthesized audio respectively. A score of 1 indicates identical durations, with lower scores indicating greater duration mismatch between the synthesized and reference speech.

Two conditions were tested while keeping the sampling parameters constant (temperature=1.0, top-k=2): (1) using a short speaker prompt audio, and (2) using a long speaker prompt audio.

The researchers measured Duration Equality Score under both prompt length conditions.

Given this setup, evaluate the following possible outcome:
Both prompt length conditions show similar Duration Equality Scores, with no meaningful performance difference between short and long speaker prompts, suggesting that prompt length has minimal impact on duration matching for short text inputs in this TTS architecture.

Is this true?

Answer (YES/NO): NO